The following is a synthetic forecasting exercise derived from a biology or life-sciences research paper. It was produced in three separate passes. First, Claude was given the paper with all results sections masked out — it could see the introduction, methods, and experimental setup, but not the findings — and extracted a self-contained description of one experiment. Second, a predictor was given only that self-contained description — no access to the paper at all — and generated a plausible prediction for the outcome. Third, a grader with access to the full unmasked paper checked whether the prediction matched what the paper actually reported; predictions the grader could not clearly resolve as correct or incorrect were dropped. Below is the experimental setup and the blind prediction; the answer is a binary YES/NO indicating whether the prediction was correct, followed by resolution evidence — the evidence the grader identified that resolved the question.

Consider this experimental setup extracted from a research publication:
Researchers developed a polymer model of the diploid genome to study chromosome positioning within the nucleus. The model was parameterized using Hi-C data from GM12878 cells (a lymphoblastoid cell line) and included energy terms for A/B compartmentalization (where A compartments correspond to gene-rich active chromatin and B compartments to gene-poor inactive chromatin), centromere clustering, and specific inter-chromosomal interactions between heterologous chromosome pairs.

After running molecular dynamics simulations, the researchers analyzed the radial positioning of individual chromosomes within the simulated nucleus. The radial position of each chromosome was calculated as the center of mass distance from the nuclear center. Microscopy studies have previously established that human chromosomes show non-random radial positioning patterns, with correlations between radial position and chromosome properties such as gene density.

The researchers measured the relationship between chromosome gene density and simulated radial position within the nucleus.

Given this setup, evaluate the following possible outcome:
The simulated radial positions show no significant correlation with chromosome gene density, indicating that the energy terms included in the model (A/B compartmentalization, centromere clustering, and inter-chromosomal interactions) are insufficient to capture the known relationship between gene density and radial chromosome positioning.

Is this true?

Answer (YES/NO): NO